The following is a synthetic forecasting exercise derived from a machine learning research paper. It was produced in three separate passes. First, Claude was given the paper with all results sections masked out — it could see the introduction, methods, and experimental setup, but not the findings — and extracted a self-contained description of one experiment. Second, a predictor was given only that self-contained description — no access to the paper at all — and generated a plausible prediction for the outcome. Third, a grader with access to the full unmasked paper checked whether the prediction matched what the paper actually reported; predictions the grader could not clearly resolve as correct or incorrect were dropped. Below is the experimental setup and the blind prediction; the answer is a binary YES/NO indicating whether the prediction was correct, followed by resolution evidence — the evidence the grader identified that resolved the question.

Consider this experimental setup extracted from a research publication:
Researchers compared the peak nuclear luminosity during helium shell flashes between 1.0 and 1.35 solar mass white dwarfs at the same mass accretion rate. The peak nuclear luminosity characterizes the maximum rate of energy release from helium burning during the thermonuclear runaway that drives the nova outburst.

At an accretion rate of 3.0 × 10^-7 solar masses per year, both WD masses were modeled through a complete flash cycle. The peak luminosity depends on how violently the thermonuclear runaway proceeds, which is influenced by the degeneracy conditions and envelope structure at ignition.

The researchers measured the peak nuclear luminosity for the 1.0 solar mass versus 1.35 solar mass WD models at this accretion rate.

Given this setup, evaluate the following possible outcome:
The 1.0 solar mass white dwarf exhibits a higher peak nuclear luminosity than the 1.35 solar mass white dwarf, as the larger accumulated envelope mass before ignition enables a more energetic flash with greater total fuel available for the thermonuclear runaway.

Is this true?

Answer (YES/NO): YES